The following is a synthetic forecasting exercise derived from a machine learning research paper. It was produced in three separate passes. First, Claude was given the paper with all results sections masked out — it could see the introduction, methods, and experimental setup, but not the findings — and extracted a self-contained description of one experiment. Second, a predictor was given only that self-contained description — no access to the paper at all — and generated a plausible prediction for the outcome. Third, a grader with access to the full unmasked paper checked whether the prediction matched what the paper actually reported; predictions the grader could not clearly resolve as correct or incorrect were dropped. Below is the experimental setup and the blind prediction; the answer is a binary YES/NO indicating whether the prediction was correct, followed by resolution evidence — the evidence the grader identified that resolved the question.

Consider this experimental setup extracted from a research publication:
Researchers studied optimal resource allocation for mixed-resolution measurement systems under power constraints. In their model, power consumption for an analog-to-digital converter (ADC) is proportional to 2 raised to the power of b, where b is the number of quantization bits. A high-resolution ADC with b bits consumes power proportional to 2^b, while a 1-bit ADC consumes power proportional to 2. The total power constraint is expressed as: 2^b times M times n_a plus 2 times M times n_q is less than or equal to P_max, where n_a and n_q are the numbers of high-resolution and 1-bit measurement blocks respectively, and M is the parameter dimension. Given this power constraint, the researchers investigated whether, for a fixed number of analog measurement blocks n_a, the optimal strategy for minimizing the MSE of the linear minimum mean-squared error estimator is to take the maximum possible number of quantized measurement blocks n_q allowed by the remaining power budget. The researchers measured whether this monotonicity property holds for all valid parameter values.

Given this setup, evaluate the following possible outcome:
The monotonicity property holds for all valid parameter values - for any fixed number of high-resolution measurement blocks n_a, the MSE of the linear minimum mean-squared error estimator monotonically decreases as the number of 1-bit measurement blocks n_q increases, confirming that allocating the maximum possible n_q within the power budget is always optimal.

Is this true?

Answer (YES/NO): YES